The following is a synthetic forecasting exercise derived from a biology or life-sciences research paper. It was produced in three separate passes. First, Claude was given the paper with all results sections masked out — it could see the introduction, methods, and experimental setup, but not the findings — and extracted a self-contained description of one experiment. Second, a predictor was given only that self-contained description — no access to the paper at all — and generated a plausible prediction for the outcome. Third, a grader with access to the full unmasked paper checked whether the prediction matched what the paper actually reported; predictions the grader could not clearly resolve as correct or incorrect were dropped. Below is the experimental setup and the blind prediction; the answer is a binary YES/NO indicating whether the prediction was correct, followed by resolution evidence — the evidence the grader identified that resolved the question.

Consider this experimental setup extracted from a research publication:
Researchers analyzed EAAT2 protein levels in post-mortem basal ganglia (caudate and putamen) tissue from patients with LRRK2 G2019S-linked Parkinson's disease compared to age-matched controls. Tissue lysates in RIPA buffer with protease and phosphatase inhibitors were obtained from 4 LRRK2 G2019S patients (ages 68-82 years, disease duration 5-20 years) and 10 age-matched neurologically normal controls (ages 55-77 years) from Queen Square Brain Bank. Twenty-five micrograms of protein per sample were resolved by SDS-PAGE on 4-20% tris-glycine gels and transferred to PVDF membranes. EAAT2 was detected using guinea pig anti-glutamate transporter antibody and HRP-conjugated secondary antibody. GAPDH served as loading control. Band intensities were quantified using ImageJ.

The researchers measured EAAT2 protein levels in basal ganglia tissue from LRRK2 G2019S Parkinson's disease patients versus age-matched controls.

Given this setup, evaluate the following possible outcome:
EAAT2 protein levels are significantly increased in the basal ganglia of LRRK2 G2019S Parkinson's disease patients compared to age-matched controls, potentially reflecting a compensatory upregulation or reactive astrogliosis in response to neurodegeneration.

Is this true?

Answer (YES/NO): NO